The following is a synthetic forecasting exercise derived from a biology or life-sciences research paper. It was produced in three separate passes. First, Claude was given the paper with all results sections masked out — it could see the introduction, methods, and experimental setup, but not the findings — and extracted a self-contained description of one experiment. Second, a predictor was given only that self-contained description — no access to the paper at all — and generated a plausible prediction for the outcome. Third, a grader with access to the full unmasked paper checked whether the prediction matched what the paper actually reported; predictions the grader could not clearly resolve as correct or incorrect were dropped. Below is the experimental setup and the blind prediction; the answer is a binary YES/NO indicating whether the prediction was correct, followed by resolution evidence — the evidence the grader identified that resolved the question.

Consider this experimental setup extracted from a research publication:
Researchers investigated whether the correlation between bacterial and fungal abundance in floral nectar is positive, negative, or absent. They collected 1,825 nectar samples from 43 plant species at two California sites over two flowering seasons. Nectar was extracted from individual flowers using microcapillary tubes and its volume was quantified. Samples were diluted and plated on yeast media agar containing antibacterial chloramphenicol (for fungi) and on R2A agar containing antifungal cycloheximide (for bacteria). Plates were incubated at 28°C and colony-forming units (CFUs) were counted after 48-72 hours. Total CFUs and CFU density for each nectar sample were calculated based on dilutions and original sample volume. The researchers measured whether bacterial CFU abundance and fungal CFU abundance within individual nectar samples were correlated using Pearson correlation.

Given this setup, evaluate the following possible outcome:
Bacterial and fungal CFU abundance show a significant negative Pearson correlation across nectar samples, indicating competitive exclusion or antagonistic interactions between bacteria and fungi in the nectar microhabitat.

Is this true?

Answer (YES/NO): NO